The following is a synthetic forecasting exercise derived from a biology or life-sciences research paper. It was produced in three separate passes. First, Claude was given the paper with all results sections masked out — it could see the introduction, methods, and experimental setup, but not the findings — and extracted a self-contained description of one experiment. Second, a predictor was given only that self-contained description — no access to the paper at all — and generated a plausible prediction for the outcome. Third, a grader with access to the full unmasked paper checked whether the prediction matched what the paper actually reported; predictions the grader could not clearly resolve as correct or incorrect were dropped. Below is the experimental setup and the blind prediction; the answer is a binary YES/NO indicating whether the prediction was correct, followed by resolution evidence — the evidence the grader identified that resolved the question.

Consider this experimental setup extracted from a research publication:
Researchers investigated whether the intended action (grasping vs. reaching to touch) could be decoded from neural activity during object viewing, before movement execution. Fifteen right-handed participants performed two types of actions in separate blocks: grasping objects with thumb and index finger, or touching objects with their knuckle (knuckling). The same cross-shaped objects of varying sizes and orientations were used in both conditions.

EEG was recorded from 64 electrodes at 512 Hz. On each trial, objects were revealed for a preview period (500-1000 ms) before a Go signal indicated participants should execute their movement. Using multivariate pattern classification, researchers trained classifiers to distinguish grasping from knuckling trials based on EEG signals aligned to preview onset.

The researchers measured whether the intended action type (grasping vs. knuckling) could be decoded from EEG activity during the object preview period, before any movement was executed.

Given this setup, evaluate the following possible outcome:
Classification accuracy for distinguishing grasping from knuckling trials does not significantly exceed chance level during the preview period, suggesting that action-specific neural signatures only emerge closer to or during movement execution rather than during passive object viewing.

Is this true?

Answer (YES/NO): NO